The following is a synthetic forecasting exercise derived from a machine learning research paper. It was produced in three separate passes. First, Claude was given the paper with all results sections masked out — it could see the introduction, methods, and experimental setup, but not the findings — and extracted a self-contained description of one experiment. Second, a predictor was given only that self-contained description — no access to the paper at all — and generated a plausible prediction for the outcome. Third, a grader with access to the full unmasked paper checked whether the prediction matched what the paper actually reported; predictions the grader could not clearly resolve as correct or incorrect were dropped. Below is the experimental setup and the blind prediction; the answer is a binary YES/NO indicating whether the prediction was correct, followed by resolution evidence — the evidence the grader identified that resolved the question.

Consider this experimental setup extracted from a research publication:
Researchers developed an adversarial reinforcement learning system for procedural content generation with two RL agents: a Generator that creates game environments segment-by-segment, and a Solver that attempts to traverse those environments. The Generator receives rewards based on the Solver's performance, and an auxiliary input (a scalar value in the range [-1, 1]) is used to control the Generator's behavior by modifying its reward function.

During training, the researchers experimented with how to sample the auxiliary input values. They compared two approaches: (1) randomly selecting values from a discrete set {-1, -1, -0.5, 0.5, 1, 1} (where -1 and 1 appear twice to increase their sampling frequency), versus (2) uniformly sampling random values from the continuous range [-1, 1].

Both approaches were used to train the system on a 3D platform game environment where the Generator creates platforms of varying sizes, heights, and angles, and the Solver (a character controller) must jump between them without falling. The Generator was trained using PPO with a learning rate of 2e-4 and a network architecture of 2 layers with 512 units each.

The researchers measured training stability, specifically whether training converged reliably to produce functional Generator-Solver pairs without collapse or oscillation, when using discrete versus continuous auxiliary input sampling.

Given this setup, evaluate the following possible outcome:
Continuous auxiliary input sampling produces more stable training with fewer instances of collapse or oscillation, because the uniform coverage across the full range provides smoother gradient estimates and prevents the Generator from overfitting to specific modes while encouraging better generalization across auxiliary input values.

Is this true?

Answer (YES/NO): NO